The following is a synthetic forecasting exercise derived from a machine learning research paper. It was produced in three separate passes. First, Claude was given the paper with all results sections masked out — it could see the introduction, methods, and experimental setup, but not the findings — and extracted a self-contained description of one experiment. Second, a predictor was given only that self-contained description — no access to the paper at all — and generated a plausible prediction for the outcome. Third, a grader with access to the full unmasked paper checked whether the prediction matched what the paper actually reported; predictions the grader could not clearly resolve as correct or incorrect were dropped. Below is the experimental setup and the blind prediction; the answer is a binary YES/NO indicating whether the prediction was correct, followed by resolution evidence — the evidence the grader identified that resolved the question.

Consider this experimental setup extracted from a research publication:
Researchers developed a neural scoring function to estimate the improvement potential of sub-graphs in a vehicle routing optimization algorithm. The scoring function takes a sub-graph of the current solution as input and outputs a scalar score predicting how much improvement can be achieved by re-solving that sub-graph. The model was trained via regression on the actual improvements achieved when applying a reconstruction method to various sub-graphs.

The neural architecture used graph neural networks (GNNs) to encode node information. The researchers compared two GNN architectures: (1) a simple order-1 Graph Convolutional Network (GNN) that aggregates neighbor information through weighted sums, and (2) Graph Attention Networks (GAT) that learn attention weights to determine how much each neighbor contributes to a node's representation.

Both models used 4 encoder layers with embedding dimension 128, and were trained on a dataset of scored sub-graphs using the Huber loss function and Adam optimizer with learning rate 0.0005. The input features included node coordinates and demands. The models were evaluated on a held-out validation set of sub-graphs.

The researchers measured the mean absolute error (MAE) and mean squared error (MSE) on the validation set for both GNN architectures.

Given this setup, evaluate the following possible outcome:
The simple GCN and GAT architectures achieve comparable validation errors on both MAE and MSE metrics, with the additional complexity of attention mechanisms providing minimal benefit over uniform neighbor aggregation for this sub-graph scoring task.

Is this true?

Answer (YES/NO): NO